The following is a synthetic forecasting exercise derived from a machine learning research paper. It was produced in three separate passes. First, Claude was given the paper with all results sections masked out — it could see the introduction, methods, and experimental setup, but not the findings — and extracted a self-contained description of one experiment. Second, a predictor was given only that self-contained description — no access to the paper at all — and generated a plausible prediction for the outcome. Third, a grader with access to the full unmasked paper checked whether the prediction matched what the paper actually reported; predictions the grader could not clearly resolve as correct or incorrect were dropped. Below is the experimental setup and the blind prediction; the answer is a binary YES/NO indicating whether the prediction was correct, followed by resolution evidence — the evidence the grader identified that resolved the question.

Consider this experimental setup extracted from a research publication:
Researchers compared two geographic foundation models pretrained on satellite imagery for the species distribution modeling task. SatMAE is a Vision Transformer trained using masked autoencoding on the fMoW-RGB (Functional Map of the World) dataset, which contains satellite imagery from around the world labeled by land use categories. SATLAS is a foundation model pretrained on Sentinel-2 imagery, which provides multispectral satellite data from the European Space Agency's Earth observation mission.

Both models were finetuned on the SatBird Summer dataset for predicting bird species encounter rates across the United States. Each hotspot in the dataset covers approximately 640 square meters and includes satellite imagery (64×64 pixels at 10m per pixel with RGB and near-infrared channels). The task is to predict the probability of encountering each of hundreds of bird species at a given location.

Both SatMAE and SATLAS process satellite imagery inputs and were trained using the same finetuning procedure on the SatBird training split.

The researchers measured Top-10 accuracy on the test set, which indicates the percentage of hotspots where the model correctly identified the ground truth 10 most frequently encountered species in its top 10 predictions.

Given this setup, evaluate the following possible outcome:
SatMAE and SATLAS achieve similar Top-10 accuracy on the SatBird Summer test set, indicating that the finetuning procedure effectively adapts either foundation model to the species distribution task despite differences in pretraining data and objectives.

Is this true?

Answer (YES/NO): YES